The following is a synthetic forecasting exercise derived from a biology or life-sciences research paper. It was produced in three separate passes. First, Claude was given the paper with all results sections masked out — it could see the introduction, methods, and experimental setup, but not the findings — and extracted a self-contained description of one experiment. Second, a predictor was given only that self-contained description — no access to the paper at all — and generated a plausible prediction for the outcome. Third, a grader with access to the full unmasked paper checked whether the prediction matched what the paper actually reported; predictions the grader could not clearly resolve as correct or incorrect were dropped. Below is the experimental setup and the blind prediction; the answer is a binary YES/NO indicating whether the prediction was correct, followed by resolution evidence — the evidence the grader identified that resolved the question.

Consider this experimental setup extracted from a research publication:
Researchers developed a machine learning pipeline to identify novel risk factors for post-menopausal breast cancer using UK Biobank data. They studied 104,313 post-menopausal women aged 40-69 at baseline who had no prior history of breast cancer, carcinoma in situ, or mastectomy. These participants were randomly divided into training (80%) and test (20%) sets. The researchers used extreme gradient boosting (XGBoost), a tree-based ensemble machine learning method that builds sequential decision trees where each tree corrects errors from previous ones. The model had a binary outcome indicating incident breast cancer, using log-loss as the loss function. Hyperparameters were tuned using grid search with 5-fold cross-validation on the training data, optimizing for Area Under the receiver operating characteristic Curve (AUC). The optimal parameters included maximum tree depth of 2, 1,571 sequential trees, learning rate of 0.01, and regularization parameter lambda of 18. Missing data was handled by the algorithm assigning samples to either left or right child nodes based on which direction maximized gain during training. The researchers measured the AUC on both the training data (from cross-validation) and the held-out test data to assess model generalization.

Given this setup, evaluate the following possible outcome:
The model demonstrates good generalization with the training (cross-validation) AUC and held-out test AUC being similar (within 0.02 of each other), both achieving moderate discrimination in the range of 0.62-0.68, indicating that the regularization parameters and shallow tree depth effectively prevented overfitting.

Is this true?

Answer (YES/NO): YES